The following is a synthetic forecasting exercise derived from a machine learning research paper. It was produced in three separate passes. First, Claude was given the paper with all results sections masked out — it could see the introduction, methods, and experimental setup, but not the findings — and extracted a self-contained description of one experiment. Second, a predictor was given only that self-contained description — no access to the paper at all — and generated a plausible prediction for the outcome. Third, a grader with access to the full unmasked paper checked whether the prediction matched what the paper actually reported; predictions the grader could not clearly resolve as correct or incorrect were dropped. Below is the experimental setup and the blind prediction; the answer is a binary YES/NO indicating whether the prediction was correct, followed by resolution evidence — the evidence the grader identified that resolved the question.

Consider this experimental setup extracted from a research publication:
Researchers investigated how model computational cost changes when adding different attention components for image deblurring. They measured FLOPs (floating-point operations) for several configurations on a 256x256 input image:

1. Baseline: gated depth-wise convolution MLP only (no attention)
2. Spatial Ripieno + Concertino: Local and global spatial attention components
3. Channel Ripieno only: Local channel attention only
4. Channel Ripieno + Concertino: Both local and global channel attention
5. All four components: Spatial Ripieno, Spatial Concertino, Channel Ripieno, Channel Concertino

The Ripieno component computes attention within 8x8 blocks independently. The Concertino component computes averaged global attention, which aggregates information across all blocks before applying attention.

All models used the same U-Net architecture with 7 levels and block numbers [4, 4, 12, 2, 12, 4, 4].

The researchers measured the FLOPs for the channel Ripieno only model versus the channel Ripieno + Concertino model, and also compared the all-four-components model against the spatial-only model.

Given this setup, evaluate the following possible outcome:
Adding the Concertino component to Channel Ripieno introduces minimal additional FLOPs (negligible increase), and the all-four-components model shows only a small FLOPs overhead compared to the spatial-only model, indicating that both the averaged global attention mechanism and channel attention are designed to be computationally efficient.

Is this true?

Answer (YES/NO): NO